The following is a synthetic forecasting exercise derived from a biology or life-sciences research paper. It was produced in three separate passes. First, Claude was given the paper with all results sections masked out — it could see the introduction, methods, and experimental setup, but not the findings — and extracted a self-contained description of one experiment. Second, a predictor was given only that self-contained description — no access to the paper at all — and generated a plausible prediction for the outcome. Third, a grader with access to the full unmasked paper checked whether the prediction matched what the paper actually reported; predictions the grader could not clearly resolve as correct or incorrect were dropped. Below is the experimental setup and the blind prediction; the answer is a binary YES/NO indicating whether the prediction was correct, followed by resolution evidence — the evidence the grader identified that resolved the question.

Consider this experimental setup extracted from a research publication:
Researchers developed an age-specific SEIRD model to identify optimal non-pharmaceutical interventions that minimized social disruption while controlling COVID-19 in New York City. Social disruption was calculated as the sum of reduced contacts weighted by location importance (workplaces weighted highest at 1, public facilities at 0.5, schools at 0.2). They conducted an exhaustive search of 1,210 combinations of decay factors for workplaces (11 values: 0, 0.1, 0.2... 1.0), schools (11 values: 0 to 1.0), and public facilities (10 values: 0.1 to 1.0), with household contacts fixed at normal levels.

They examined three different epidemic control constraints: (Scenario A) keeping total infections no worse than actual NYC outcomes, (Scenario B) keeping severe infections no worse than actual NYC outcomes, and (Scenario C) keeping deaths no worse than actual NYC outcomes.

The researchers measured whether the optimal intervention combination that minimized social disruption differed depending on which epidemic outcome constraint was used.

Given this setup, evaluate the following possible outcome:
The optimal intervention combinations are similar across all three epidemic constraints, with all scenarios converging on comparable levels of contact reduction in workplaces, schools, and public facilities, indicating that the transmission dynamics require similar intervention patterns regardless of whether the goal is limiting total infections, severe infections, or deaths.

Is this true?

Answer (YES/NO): NO